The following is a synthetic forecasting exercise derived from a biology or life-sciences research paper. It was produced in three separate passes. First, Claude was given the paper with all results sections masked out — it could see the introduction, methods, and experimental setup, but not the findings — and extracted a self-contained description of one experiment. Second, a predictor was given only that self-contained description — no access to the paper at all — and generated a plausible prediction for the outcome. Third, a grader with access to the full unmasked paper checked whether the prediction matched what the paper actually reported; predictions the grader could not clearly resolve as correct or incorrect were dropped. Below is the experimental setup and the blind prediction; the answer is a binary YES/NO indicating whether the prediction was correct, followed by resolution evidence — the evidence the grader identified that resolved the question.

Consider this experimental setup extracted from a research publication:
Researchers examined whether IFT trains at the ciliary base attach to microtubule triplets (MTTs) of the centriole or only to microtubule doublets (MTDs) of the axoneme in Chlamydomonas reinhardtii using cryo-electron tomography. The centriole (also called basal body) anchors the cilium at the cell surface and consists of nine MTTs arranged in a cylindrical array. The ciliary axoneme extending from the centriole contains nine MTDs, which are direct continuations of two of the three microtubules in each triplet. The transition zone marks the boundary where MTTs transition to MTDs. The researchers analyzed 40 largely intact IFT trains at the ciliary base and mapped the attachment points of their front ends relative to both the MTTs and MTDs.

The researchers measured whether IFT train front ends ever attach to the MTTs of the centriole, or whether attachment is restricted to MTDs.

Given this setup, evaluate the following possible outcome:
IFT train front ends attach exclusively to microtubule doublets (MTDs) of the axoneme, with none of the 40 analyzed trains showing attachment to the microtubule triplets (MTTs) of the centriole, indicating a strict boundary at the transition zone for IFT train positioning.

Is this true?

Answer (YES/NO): YES